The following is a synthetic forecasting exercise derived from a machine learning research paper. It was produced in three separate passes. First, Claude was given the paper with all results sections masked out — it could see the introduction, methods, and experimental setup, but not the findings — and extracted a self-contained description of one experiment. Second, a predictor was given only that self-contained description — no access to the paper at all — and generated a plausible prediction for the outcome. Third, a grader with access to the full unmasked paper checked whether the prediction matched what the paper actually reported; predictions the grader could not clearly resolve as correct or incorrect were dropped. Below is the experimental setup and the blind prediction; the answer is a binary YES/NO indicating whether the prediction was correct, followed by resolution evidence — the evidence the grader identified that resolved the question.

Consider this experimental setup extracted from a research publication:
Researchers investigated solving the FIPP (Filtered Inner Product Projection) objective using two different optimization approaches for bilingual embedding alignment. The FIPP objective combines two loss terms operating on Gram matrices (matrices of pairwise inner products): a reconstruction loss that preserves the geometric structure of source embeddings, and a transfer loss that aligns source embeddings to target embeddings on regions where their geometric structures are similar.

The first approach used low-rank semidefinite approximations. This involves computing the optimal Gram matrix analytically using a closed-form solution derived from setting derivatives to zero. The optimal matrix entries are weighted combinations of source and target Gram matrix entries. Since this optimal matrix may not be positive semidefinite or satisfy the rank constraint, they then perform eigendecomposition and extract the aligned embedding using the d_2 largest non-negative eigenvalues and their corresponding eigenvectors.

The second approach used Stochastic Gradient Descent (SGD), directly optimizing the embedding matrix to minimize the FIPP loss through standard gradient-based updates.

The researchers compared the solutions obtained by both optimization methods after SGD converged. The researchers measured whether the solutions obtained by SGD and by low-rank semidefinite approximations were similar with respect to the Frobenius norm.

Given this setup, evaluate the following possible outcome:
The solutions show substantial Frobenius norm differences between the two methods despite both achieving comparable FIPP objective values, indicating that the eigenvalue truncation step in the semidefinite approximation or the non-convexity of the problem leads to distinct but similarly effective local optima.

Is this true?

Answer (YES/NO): NO